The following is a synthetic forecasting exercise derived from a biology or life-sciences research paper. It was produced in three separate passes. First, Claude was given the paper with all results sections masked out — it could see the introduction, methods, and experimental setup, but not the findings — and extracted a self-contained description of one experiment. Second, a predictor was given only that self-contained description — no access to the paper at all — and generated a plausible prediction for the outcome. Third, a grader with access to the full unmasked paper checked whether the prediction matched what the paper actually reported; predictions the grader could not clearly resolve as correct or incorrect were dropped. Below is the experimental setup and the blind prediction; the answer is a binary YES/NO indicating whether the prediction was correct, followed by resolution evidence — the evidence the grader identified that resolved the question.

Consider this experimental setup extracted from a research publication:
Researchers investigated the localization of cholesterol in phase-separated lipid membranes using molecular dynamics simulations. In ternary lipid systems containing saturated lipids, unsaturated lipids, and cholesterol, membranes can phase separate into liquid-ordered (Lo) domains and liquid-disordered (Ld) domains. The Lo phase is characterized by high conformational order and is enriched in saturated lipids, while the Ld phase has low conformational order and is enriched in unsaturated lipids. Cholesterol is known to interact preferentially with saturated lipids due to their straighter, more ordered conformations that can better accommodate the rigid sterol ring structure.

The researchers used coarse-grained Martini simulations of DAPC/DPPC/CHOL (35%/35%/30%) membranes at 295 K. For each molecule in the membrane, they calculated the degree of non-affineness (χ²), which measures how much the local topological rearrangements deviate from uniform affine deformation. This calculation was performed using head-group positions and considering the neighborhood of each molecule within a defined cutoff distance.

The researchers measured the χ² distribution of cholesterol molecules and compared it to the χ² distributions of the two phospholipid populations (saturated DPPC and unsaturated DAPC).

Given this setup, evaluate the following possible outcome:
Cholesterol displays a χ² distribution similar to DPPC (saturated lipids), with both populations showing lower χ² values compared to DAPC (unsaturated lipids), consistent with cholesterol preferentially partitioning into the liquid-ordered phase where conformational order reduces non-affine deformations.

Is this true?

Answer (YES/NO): NO